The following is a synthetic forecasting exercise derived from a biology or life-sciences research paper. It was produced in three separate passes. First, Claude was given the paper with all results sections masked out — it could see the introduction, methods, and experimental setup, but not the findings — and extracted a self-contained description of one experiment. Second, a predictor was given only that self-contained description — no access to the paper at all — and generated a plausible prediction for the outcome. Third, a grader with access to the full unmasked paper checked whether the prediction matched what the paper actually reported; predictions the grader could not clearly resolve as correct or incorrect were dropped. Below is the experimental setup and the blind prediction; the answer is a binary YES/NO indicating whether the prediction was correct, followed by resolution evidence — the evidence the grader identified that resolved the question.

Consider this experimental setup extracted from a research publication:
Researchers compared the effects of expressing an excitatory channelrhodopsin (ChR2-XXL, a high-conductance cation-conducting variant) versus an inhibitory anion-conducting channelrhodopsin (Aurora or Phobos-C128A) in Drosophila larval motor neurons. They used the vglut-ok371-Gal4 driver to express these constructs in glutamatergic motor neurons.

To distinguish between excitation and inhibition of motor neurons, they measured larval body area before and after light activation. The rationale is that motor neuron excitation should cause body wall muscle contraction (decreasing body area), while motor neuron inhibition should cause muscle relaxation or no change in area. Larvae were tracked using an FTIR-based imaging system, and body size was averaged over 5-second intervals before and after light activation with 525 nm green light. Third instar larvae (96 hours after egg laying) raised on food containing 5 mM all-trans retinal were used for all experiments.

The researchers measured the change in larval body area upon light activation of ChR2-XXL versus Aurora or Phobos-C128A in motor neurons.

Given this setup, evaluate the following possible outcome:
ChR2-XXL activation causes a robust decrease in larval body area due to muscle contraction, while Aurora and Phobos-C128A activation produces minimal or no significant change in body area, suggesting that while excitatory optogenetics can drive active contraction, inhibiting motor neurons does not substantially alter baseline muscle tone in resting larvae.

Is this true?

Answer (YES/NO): NO